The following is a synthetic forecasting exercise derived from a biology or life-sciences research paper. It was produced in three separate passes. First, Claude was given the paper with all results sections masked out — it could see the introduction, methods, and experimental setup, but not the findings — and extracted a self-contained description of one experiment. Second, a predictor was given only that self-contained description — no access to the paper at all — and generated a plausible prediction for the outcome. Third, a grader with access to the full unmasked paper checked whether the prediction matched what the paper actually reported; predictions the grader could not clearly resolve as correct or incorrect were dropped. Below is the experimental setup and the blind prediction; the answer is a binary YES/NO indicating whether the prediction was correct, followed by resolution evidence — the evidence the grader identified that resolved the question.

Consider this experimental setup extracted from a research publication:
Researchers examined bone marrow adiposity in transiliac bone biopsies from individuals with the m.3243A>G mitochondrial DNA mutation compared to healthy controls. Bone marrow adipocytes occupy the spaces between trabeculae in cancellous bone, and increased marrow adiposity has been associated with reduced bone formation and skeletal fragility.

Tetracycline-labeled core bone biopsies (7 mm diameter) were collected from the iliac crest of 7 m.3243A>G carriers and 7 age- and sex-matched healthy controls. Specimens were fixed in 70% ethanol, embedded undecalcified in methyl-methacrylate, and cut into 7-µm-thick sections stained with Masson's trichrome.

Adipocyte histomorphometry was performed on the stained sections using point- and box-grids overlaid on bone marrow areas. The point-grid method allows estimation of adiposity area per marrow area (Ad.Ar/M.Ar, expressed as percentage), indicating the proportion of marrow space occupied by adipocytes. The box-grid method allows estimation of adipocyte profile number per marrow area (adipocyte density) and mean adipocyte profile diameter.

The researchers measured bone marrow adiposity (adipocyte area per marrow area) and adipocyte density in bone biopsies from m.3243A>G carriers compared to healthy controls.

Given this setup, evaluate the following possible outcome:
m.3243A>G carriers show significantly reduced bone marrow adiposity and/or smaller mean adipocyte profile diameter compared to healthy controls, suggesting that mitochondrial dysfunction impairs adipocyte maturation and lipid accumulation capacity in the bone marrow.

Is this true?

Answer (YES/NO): NO